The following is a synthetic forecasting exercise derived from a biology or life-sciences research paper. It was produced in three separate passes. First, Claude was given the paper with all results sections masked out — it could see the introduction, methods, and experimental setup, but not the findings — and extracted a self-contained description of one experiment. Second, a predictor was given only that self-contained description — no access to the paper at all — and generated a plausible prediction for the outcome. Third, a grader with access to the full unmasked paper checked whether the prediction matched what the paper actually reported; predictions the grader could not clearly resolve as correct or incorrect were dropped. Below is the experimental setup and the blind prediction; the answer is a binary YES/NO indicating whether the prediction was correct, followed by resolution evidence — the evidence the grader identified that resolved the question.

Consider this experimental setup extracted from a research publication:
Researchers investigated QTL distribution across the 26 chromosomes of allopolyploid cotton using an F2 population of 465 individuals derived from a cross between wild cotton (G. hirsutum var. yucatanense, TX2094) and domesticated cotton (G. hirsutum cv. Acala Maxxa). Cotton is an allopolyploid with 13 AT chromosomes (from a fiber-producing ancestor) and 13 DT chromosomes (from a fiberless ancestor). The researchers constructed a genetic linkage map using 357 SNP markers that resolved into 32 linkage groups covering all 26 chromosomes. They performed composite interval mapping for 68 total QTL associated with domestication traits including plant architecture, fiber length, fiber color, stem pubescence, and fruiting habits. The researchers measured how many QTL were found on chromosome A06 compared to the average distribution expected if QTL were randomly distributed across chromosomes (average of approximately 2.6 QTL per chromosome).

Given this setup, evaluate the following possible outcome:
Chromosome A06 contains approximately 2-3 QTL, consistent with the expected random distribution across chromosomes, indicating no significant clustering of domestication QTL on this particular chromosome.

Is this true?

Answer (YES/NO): NO